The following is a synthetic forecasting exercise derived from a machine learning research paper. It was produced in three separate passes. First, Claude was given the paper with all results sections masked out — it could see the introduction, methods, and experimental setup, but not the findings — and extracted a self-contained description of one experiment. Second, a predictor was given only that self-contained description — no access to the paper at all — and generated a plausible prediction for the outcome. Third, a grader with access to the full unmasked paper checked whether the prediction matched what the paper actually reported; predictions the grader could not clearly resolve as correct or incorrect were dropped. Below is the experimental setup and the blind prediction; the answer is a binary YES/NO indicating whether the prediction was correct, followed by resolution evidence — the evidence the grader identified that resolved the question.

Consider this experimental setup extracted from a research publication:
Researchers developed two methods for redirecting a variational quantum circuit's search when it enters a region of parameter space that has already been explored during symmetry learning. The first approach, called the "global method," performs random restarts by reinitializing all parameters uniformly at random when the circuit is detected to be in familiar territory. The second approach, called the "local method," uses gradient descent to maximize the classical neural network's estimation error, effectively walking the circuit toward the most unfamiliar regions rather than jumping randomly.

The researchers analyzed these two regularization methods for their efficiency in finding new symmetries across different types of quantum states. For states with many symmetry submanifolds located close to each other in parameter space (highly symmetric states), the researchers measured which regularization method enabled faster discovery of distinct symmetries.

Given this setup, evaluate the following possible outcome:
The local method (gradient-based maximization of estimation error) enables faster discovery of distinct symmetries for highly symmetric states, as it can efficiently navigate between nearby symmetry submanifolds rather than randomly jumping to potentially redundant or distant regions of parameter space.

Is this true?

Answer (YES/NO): YES